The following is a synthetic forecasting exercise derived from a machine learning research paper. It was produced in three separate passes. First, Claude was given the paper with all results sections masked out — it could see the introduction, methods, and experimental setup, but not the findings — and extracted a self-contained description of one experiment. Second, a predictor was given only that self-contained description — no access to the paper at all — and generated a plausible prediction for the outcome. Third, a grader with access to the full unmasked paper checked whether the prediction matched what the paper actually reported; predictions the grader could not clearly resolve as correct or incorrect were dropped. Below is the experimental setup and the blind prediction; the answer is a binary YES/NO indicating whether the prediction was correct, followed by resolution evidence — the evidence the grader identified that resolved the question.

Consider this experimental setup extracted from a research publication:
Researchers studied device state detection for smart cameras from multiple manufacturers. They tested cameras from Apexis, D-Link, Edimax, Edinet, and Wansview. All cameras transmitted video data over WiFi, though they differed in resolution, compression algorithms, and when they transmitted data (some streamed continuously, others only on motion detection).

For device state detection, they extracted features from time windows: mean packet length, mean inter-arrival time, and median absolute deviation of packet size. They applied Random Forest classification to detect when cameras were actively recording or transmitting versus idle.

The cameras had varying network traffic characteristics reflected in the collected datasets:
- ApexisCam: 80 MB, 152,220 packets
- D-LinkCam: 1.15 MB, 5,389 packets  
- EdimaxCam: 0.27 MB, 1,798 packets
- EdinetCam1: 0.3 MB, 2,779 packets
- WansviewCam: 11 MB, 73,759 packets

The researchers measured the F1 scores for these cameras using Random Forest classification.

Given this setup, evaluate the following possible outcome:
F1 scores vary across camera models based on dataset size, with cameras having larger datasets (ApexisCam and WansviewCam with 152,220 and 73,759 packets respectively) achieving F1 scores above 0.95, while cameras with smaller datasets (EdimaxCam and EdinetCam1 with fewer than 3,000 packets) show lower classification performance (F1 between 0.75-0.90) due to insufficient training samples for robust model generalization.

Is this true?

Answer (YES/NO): NO